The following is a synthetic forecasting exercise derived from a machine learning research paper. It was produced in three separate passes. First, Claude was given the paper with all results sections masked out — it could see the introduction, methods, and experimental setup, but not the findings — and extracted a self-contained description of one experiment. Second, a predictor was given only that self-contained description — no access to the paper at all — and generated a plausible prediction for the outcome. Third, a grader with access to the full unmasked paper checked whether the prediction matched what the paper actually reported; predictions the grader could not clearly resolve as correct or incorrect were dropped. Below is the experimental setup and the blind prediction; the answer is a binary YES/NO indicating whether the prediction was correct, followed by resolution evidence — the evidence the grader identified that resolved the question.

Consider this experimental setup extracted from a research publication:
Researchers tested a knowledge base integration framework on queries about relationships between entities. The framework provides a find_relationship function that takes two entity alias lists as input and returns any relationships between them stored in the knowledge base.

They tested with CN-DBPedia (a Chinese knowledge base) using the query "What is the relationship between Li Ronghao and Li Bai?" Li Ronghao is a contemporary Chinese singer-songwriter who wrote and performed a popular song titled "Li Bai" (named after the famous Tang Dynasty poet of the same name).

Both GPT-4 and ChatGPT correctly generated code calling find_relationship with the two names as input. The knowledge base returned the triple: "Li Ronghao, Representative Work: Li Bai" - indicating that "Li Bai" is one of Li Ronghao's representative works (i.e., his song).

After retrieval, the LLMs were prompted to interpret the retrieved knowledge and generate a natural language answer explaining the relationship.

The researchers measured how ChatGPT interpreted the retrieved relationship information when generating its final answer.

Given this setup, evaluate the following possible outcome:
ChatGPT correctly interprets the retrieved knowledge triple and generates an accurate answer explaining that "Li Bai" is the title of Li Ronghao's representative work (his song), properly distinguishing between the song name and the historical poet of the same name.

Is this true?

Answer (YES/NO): NO